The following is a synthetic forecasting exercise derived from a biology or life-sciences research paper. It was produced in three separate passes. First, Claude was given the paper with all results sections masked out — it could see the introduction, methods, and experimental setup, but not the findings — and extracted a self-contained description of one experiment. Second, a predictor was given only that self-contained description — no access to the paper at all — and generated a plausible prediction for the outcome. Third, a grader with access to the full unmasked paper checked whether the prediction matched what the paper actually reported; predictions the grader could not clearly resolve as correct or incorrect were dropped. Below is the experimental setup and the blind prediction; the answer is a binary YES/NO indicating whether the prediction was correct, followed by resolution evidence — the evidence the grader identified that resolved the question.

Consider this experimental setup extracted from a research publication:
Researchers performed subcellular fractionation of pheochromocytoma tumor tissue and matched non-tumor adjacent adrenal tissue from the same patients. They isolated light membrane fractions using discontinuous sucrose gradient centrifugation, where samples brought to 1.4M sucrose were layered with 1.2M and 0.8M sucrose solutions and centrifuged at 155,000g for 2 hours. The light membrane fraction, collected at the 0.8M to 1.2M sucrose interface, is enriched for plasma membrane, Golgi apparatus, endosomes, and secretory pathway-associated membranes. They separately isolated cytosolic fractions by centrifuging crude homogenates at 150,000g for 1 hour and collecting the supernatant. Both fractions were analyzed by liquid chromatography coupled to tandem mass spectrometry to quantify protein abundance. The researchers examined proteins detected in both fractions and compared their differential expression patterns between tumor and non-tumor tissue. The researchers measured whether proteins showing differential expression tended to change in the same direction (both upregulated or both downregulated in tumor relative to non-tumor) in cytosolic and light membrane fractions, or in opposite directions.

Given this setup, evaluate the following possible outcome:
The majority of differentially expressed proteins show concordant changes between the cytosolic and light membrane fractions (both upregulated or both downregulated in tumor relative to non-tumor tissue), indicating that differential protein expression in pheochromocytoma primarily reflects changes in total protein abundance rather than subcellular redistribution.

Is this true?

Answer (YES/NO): YES